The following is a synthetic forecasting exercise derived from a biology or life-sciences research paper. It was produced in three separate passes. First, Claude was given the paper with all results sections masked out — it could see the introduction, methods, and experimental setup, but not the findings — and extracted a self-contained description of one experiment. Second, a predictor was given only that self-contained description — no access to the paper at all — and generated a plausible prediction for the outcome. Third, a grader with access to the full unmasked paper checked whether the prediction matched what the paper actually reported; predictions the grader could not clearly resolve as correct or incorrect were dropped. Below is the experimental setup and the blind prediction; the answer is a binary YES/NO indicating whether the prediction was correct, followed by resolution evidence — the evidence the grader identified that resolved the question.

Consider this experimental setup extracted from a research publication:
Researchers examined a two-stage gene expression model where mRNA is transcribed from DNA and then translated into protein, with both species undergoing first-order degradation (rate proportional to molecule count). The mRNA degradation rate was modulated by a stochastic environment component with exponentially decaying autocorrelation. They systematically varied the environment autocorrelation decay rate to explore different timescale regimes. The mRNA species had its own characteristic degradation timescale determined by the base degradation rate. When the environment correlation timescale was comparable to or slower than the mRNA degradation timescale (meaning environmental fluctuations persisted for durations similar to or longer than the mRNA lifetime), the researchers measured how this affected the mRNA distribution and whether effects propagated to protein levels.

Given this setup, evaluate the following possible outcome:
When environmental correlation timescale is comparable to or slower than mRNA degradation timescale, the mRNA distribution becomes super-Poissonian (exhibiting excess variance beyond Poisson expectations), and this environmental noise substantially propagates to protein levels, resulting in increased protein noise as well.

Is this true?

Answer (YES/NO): YES